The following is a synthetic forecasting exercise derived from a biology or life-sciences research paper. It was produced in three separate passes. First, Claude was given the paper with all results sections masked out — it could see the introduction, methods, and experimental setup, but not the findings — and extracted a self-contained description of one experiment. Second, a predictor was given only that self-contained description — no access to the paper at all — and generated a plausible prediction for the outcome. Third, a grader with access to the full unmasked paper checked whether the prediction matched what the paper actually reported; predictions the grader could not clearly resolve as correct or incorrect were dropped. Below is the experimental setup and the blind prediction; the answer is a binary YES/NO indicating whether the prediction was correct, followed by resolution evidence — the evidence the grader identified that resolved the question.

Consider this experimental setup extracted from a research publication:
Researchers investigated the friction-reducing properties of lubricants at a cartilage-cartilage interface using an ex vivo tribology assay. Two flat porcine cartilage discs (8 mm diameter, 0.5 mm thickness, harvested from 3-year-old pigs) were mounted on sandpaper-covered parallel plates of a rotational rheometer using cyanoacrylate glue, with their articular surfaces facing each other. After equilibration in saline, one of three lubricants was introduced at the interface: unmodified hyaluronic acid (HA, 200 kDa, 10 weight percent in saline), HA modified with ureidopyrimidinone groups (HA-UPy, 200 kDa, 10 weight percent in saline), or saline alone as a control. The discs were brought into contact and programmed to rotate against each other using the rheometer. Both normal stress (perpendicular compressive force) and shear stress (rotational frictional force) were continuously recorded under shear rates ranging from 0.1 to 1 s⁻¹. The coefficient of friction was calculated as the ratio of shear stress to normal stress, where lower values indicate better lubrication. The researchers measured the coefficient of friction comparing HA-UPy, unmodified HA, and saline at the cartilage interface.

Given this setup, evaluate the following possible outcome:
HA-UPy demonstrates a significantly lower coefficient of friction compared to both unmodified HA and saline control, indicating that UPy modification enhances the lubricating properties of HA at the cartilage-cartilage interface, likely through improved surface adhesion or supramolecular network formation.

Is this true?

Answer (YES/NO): YES